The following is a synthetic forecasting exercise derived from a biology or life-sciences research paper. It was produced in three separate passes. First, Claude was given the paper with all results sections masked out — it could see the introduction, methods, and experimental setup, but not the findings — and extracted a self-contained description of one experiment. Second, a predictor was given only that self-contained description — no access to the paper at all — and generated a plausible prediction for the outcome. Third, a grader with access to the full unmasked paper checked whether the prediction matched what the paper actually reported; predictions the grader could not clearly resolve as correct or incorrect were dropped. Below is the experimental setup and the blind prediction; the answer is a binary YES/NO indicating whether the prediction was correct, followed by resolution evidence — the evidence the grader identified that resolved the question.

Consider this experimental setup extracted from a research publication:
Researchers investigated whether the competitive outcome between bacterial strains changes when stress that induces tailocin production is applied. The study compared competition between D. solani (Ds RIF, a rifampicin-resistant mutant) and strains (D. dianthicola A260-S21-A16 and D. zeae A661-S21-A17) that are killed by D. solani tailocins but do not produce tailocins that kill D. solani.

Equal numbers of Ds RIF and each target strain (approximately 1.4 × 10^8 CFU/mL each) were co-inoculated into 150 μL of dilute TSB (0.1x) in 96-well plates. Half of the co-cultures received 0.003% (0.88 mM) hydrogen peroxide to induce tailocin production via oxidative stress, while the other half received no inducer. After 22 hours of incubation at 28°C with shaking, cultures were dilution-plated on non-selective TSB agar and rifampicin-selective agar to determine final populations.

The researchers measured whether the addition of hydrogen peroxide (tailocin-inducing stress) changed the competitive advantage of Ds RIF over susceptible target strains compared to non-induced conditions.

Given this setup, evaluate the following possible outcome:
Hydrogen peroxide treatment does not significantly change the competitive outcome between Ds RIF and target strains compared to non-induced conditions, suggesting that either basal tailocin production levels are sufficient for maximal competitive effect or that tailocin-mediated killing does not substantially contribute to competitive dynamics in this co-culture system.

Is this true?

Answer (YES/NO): NO